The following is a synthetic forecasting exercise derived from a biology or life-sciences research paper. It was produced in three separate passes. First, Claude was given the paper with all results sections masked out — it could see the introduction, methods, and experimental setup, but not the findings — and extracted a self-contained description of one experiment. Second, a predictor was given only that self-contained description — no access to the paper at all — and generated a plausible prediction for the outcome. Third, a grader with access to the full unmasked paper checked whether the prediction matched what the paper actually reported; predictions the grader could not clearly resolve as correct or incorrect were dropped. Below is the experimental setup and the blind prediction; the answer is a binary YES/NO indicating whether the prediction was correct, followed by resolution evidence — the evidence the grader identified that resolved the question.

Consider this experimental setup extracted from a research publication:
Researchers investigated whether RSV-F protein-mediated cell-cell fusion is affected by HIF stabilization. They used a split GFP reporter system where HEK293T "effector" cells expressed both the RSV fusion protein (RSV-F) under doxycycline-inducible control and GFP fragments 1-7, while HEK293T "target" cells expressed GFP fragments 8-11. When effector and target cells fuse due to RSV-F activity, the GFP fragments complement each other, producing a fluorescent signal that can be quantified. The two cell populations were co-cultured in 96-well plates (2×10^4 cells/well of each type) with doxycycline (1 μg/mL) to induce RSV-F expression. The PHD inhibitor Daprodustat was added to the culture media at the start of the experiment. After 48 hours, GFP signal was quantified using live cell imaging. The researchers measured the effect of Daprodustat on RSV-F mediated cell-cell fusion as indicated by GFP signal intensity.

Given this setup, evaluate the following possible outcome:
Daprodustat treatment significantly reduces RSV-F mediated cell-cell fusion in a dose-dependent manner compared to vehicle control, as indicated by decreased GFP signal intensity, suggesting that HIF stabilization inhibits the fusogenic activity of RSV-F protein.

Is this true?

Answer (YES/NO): YES